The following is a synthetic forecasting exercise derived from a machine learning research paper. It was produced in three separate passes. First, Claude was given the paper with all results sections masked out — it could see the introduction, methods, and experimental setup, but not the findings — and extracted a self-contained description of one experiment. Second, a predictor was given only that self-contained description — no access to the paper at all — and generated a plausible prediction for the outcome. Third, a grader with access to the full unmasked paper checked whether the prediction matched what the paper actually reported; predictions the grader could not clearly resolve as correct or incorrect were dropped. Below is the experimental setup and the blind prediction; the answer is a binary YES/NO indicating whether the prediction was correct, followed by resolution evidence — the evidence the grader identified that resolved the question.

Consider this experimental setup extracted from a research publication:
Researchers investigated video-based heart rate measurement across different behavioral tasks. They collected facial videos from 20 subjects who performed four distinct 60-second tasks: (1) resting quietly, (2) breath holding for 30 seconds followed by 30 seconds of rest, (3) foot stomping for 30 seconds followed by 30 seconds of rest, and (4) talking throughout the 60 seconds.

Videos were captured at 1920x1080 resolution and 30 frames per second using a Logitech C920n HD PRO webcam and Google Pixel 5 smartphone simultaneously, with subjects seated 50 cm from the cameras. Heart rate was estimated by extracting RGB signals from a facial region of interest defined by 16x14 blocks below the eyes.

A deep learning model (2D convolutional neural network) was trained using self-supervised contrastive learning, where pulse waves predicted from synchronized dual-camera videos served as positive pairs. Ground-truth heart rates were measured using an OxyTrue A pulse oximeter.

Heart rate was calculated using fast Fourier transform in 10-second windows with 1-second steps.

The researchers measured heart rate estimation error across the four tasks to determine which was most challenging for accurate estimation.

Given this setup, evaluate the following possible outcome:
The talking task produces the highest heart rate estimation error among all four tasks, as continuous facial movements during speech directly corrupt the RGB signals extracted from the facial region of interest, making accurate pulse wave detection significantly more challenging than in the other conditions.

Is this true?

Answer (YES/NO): YES